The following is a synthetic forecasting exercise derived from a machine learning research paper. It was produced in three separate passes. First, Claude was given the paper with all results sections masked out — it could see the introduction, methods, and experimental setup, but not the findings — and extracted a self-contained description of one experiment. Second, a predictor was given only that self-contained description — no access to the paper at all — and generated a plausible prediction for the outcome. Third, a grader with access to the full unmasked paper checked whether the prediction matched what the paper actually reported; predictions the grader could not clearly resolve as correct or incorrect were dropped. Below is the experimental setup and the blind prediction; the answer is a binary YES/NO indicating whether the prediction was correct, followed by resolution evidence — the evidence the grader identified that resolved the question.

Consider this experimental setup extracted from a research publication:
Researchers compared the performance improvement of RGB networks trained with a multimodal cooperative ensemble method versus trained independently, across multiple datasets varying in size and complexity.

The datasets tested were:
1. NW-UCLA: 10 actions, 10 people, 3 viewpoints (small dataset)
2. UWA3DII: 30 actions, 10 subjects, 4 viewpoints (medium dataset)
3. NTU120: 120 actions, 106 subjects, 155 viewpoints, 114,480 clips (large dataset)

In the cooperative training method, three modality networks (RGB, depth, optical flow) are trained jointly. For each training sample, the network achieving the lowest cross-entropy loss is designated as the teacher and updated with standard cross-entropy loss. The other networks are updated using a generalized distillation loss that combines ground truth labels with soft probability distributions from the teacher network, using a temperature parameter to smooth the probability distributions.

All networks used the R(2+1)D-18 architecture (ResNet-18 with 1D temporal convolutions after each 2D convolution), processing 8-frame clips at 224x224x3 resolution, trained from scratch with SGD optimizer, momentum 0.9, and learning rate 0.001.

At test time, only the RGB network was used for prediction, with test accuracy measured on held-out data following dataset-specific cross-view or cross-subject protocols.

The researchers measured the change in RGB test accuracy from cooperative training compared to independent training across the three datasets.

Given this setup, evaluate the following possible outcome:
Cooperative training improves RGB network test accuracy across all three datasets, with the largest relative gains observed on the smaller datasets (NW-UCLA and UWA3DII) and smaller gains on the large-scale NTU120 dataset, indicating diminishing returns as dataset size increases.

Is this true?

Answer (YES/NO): NO